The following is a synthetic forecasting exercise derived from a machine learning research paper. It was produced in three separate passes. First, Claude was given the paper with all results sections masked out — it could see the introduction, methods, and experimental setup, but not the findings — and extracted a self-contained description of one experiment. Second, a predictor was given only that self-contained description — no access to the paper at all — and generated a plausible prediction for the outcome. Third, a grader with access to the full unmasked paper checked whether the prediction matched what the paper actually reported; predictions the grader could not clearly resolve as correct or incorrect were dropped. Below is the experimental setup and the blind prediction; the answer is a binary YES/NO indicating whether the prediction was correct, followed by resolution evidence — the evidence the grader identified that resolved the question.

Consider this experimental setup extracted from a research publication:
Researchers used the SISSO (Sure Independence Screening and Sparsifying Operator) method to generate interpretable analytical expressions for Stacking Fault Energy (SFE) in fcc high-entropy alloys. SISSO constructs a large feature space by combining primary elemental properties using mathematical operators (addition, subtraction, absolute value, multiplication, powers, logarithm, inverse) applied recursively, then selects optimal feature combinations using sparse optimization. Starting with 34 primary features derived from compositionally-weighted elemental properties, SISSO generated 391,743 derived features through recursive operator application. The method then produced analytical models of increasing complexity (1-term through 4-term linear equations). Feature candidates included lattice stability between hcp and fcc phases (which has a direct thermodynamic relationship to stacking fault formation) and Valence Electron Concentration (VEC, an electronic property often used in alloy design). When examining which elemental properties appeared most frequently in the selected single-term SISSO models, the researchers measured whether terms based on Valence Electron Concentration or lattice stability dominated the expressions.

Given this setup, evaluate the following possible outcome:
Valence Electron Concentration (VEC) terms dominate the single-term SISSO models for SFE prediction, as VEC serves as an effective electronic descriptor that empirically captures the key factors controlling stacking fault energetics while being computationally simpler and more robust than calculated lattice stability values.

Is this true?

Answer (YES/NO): YES